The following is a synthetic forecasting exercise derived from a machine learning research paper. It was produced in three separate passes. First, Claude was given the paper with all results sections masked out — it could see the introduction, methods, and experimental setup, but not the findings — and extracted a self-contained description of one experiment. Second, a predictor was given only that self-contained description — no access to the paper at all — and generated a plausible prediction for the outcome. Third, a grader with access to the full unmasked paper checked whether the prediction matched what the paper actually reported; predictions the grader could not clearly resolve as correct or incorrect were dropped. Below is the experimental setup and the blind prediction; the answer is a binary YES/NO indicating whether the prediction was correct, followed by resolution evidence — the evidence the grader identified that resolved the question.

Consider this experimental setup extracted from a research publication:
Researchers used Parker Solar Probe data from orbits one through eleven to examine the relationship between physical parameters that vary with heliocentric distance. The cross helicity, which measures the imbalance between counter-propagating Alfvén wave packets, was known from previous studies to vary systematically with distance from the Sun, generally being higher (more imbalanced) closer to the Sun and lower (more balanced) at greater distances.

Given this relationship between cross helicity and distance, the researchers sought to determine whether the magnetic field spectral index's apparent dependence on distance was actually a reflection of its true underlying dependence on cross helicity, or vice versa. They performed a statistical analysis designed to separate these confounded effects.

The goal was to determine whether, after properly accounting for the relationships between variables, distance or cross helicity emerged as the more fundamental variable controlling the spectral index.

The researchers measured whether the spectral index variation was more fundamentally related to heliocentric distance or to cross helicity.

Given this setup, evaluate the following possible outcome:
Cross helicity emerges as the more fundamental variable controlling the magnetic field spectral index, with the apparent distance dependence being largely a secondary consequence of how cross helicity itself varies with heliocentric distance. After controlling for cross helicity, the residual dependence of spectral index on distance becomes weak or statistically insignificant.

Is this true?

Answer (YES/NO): YES